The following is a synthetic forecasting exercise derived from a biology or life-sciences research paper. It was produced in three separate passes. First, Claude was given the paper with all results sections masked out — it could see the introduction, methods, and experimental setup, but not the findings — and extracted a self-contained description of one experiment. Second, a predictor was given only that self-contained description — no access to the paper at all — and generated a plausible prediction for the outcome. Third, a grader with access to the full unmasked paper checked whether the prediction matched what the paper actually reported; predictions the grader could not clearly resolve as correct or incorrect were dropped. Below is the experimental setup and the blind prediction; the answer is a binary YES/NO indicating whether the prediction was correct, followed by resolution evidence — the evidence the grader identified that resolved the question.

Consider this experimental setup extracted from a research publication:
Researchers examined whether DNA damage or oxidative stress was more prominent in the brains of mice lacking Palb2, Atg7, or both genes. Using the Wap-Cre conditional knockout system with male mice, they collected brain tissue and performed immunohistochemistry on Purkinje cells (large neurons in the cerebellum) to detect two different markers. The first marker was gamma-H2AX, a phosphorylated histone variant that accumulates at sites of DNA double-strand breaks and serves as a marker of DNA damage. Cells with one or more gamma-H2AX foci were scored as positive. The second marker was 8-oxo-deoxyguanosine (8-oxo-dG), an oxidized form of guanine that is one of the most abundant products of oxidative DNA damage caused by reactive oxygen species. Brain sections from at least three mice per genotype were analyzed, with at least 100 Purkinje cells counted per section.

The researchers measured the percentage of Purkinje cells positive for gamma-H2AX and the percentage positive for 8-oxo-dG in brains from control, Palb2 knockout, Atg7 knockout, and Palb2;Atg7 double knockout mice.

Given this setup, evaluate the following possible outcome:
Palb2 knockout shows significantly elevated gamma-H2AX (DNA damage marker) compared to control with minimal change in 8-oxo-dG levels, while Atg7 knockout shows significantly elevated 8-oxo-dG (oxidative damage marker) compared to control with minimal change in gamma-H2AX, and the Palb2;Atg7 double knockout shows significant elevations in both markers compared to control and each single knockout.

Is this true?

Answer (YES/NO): NO